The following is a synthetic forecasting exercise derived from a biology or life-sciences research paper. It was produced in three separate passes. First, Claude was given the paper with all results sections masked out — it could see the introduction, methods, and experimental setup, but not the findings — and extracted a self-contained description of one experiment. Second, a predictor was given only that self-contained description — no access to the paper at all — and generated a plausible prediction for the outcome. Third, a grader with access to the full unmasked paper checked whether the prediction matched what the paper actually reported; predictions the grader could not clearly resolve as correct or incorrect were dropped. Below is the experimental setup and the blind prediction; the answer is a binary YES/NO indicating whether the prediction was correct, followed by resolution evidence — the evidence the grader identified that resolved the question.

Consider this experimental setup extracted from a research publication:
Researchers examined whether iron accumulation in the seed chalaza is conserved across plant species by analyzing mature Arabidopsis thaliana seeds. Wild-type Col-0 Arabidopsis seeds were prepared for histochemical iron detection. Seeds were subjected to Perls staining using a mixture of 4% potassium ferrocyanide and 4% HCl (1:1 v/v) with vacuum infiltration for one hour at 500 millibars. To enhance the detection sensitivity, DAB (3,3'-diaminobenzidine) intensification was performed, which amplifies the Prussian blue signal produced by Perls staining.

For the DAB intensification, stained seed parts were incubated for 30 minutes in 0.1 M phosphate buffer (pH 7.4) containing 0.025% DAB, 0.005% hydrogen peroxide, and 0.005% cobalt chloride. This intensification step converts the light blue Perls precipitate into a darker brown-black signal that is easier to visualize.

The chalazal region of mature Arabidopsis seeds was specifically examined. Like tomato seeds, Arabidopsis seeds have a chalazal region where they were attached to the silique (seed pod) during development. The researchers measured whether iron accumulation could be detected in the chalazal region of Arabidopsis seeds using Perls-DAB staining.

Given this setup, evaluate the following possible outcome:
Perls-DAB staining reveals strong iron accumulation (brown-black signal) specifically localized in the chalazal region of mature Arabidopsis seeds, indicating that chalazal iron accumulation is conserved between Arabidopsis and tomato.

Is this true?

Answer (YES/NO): YES